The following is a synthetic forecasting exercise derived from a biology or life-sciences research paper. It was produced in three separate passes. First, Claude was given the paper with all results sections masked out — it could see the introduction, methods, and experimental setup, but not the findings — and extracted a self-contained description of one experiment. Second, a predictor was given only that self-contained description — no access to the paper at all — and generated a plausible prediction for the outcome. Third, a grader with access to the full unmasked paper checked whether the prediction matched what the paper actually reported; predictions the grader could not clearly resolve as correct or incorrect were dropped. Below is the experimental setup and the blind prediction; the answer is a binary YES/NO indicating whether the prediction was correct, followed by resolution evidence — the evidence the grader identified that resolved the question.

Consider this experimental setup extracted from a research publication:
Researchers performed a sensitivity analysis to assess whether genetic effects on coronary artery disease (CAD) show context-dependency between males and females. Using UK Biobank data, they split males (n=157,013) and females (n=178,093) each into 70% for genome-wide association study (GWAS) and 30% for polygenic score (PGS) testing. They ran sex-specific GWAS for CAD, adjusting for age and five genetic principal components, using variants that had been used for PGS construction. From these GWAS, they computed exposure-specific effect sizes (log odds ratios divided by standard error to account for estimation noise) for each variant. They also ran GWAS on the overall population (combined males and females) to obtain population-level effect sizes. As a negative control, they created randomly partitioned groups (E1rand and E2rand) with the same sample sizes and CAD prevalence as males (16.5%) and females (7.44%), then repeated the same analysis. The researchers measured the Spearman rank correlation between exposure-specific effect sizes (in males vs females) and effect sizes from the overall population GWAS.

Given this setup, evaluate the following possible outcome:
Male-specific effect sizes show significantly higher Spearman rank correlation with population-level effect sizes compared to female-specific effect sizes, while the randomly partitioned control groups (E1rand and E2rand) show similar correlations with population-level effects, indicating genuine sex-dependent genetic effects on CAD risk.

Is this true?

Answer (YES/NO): YES